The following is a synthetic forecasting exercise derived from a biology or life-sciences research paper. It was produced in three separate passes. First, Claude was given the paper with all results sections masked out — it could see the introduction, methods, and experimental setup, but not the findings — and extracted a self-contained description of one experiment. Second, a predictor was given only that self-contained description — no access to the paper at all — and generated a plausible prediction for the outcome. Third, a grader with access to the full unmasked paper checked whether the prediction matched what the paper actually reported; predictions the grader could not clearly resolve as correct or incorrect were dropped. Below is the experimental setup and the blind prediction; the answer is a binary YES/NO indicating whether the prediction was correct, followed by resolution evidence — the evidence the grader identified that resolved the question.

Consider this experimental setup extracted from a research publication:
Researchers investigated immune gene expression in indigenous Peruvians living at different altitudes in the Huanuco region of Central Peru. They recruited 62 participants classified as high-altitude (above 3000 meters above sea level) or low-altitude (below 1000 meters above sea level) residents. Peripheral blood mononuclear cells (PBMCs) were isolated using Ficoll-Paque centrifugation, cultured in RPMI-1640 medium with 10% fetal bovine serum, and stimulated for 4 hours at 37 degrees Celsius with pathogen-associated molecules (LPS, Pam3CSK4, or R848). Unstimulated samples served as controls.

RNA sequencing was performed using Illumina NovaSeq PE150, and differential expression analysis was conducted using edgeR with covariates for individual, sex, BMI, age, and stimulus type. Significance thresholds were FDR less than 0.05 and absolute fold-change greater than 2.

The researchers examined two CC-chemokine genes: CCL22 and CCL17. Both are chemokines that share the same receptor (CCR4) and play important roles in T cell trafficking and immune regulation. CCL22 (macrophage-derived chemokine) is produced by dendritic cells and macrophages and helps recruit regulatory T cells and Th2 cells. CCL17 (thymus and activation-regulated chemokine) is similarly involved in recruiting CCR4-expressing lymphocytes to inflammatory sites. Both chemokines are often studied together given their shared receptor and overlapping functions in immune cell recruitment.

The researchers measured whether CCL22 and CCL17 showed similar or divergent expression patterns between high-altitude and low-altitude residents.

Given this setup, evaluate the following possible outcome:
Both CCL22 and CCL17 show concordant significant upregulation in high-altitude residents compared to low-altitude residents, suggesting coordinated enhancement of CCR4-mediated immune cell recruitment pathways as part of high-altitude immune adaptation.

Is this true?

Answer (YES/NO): NO